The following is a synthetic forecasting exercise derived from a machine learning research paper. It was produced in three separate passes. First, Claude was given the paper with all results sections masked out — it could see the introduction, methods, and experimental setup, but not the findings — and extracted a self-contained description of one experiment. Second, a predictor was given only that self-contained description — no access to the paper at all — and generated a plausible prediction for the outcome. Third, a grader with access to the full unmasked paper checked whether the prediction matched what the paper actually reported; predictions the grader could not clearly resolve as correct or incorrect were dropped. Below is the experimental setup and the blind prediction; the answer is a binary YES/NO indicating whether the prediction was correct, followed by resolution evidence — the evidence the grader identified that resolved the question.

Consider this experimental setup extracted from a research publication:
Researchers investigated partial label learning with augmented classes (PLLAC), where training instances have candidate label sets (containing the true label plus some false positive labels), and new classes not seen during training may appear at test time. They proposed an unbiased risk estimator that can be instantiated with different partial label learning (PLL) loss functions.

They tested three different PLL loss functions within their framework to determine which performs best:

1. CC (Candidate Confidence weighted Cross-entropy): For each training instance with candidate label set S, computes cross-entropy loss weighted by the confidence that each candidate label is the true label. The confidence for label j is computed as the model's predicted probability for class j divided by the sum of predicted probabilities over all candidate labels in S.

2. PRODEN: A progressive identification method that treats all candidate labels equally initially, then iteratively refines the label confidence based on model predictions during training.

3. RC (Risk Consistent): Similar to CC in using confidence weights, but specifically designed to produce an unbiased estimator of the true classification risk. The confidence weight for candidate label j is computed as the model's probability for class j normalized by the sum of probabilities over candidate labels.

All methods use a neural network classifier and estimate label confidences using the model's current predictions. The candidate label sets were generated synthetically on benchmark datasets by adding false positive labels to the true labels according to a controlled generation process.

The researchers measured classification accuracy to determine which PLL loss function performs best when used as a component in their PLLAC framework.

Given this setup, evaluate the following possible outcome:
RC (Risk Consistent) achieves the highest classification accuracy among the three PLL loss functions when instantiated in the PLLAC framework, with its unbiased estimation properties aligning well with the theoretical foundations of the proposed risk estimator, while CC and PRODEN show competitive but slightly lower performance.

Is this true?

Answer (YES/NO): NO